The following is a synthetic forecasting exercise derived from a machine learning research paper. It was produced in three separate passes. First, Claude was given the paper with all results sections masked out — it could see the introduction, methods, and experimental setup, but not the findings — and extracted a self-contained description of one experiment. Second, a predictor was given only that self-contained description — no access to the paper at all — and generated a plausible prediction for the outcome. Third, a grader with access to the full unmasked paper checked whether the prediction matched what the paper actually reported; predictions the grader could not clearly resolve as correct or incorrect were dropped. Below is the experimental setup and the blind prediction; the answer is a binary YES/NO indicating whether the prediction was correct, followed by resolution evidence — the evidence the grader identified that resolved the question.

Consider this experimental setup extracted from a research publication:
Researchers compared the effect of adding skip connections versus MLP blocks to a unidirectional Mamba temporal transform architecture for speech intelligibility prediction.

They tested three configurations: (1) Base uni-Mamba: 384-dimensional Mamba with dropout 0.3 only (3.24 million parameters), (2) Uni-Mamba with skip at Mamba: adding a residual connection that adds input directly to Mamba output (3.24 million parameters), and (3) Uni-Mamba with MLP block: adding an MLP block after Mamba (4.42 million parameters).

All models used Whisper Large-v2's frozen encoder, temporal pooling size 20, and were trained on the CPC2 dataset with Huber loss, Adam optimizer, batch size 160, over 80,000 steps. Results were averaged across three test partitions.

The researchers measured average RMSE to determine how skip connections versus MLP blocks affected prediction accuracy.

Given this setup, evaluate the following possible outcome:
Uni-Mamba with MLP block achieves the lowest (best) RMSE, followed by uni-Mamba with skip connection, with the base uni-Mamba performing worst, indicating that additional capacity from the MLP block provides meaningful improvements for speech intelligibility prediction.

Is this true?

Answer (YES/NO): NO